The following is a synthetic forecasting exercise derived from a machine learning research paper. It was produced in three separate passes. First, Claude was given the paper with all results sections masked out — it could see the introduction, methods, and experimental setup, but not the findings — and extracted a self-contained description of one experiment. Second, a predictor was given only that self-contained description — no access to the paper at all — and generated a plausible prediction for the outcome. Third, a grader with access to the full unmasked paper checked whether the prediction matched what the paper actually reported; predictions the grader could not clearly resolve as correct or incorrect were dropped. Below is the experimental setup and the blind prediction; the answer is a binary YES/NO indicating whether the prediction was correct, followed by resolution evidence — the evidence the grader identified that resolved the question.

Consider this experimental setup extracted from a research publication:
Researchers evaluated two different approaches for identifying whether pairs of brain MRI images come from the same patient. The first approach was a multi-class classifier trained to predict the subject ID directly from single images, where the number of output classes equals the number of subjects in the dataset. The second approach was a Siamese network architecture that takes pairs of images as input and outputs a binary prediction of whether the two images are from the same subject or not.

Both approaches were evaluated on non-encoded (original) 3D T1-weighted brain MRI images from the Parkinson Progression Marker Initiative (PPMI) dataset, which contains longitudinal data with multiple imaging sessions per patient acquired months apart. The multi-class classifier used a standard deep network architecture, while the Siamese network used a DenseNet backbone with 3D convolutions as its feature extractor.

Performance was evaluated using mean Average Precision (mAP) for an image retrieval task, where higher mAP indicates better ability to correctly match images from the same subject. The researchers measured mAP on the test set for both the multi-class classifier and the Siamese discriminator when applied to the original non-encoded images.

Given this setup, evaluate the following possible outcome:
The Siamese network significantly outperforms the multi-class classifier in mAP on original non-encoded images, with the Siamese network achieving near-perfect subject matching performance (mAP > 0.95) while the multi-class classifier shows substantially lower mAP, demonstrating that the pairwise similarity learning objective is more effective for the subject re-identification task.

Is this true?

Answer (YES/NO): NO